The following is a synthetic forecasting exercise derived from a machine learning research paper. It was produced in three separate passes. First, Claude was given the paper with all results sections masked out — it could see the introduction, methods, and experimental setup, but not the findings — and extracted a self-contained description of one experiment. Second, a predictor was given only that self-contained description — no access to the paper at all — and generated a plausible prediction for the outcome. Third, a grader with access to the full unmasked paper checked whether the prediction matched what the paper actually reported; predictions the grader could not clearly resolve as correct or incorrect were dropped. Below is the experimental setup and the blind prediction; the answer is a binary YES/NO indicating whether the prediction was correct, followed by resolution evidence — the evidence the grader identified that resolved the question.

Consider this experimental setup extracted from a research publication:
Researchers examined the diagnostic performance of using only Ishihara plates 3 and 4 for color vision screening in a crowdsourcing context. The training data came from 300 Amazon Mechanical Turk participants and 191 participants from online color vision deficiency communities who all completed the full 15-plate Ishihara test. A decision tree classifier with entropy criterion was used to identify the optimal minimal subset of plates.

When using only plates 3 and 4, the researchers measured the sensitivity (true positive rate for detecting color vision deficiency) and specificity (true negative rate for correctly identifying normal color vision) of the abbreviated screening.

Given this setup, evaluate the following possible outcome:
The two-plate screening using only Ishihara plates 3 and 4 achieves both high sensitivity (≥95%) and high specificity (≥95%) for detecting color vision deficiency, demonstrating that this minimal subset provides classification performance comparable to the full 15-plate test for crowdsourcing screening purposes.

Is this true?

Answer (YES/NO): YES